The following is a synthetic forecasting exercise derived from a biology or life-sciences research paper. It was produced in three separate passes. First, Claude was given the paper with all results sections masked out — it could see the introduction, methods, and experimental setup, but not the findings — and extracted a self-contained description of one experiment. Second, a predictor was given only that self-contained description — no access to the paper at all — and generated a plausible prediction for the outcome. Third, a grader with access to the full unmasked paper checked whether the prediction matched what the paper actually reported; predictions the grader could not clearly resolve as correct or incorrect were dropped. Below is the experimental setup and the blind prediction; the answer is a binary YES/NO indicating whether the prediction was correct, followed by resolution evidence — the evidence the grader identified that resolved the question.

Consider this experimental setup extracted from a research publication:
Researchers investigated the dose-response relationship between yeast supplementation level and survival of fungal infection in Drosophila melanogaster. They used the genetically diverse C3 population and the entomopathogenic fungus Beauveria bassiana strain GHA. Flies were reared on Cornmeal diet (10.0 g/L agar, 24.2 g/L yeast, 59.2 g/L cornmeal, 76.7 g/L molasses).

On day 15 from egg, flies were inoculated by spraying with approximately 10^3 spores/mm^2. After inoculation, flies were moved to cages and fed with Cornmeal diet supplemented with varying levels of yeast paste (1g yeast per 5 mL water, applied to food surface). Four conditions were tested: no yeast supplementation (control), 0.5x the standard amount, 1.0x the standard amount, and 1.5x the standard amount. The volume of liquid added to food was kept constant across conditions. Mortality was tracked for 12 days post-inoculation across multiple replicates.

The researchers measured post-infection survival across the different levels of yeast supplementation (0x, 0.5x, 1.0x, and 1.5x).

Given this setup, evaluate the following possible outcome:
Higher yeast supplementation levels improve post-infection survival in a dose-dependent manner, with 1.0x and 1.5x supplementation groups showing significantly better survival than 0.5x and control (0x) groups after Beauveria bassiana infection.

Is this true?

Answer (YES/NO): NO